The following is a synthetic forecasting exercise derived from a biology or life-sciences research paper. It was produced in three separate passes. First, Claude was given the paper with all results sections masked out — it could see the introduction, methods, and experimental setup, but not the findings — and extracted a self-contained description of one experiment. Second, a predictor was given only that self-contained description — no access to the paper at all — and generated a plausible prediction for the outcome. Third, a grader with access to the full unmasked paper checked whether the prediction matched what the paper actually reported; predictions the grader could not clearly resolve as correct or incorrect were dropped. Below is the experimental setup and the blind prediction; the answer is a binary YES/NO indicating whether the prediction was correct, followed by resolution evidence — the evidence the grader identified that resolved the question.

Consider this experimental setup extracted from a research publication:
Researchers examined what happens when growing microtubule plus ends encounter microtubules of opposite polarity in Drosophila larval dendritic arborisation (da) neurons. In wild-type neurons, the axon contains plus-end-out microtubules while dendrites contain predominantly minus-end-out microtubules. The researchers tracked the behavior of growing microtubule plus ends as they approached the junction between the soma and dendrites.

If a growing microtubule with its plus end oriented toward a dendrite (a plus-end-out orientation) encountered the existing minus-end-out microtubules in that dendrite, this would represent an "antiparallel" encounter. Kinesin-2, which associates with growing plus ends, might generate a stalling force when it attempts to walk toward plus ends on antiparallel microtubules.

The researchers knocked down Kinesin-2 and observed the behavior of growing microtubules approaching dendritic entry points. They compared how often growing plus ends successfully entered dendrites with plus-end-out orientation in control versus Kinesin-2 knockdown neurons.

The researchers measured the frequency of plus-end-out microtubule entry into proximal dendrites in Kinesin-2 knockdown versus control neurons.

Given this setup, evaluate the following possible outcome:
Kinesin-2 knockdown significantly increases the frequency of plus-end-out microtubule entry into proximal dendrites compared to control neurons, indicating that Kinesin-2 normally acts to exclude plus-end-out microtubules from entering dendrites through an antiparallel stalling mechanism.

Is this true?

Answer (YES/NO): YES